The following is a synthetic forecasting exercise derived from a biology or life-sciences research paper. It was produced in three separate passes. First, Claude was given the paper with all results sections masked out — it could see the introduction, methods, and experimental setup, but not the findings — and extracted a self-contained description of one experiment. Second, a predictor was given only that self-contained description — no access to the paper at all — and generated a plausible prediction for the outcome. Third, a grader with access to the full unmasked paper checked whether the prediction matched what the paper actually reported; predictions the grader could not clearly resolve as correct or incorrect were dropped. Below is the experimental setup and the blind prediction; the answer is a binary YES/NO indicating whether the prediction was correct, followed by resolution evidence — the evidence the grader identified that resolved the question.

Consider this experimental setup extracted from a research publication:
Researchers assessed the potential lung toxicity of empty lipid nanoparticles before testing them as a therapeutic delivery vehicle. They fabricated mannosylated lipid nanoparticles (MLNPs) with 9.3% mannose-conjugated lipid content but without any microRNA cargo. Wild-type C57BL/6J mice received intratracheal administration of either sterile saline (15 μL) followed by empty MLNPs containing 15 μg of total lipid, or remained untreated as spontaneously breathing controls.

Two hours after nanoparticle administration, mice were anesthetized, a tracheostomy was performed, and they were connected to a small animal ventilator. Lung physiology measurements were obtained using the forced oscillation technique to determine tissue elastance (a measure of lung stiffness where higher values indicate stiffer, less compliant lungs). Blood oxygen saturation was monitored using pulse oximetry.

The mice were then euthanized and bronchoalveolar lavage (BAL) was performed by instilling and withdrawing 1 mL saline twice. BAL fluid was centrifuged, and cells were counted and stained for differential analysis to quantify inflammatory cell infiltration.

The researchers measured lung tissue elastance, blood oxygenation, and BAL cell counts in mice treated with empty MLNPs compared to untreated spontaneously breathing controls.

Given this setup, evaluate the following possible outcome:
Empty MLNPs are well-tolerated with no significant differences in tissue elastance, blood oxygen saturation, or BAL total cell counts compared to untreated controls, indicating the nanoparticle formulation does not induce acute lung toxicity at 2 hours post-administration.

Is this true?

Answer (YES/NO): YES